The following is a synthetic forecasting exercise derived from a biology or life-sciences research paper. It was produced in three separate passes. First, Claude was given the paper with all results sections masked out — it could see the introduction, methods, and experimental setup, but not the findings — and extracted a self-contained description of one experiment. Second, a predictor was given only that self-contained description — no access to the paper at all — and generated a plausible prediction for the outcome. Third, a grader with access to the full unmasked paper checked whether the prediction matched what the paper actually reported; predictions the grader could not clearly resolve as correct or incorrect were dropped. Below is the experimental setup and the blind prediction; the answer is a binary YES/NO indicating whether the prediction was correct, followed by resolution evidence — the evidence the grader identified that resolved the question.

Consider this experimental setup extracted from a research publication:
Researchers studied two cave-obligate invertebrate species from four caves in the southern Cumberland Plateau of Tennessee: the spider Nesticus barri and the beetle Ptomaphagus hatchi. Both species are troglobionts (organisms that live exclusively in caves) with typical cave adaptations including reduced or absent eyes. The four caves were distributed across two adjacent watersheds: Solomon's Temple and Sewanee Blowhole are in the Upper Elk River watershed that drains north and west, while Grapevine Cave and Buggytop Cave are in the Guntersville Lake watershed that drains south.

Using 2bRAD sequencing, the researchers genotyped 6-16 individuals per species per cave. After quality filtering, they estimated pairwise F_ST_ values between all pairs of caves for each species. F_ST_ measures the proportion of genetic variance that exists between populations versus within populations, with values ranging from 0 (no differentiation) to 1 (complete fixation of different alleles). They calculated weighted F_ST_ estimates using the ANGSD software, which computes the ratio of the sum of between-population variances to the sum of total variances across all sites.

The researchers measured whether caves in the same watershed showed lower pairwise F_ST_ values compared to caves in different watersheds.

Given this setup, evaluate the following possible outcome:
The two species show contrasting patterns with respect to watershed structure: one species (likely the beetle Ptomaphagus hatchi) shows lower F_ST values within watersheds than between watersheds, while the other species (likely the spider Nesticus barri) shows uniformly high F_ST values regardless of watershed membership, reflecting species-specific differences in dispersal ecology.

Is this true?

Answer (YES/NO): NO